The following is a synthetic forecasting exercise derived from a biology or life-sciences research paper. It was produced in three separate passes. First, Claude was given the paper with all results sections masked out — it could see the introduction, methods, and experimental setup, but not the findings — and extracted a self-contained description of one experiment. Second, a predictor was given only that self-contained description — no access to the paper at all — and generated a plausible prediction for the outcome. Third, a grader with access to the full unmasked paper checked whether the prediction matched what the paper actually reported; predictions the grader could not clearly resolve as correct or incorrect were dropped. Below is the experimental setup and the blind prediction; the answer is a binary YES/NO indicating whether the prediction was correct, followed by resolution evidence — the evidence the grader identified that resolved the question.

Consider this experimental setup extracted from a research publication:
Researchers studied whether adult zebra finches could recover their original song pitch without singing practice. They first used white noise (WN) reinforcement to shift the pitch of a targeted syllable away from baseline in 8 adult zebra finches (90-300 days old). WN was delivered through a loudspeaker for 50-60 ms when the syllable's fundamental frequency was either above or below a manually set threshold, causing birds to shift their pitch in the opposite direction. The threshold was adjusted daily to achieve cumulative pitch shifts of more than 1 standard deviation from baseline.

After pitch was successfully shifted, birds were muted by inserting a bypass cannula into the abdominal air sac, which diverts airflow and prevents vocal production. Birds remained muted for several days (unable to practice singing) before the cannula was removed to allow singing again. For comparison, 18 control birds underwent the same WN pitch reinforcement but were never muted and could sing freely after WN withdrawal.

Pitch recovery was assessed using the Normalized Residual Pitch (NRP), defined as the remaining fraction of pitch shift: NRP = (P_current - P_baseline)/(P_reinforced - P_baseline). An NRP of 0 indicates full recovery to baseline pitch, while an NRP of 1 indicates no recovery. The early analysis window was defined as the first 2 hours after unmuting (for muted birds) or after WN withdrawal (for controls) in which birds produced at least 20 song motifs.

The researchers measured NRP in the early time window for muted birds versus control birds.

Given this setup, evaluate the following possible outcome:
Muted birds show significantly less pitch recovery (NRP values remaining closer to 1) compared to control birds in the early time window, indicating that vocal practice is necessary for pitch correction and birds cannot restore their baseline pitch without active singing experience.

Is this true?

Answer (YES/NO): NO